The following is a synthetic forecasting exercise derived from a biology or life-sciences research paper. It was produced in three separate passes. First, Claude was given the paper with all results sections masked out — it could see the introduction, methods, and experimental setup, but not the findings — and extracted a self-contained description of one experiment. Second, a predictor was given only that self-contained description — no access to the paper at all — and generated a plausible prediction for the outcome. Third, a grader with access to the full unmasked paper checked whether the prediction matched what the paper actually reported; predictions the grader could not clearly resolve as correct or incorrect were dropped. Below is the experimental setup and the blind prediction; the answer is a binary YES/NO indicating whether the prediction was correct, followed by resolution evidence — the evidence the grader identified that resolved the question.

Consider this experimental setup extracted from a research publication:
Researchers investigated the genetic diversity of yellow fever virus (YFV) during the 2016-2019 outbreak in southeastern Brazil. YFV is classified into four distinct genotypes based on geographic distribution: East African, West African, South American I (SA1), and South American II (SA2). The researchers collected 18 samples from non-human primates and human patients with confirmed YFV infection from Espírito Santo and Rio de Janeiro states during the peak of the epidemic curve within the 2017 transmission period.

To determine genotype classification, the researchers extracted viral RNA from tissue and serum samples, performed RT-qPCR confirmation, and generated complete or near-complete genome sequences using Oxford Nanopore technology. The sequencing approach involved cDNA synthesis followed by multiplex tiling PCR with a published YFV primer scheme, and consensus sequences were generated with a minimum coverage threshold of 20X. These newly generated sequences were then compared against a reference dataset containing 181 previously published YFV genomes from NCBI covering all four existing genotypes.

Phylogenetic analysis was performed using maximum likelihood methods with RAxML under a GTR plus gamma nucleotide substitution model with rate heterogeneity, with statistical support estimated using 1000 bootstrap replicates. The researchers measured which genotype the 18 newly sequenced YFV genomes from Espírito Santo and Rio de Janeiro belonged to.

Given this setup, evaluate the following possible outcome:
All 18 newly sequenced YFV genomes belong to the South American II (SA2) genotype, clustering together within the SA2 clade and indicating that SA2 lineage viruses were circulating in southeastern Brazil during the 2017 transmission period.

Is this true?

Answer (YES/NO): NO